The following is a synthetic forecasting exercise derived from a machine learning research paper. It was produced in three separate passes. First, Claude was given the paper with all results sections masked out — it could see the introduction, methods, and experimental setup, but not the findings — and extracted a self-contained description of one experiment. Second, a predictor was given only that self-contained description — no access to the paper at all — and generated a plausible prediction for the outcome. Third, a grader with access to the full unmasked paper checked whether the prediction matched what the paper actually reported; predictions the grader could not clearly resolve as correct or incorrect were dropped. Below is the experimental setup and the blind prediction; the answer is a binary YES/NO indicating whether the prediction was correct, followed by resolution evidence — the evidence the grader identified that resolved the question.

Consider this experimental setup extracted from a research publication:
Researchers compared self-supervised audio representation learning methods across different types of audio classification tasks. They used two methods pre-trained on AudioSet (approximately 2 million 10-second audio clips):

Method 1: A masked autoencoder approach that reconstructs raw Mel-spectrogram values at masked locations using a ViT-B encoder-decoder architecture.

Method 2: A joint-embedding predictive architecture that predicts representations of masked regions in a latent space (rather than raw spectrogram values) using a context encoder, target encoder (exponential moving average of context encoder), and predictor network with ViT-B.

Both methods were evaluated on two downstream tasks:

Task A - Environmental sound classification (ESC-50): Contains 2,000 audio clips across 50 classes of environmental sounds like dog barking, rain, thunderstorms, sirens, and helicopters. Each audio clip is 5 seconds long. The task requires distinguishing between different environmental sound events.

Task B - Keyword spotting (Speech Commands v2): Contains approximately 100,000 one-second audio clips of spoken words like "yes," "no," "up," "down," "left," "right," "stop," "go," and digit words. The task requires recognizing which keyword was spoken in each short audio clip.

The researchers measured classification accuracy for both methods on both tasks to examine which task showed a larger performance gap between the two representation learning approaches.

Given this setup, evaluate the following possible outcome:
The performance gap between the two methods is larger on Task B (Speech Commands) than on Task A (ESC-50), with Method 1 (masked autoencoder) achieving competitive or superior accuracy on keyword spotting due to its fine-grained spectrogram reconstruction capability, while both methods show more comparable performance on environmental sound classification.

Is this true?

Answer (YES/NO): NO